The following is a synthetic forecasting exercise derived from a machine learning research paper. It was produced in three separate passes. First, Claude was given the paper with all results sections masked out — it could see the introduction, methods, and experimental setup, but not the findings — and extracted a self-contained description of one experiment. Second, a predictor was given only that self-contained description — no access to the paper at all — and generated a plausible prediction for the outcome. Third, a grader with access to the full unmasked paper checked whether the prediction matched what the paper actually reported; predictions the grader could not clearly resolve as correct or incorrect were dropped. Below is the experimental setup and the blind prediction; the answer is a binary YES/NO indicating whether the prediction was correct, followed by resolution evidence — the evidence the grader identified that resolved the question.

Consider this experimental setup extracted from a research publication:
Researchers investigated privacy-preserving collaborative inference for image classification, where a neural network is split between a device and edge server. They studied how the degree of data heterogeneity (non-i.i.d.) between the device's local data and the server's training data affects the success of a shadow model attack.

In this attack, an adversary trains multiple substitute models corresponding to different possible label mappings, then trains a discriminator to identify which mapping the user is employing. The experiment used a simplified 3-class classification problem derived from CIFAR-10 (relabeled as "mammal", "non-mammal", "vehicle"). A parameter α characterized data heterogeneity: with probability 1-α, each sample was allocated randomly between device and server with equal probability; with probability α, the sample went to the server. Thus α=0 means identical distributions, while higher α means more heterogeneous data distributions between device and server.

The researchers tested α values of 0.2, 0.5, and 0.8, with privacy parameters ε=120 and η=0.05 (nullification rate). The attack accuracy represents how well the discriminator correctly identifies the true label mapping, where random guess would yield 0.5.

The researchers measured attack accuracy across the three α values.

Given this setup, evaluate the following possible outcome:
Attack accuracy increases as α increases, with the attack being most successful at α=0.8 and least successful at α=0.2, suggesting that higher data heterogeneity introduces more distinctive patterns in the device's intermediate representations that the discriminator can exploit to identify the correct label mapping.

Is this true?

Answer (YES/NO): NO